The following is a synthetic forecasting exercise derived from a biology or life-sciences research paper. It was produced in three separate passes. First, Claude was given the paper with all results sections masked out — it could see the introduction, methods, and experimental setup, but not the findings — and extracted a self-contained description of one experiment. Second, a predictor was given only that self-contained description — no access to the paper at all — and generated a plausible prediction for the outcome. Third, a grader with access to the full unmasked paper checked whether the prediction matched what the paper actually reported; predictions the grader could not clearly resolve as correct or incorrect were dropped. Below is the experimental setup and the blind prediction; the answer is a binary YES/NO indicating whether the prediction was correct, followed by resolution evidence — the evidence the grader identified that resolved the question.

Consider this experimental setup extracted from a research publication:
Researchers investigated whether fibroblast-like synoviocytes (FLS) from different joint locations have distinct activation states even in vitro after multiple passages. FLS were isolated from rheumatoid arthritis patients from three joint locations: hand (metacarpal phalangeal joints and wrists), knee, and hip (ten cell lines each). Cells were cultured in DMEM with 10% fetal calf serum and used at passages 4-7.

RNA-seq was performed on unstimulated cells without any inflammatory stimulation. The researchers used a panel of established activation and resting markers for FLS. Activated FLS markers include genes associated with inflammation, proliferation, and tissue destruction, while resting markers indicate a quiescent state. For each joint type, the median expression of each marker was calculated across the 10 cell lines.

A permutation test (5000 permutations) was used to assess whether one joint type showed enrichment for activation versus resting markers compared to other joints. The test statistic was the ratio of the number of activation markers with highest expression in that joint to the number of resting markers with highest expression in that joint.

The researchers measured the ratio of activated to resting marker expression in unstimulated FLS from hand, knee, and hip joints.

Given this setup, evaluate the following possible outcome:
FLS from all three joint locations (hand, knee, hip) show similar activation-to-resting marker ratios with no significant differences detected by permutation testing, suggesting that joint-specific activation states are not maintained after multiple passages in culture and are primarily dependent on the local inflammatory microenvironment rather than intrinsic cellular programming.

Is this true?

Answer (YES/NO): NO